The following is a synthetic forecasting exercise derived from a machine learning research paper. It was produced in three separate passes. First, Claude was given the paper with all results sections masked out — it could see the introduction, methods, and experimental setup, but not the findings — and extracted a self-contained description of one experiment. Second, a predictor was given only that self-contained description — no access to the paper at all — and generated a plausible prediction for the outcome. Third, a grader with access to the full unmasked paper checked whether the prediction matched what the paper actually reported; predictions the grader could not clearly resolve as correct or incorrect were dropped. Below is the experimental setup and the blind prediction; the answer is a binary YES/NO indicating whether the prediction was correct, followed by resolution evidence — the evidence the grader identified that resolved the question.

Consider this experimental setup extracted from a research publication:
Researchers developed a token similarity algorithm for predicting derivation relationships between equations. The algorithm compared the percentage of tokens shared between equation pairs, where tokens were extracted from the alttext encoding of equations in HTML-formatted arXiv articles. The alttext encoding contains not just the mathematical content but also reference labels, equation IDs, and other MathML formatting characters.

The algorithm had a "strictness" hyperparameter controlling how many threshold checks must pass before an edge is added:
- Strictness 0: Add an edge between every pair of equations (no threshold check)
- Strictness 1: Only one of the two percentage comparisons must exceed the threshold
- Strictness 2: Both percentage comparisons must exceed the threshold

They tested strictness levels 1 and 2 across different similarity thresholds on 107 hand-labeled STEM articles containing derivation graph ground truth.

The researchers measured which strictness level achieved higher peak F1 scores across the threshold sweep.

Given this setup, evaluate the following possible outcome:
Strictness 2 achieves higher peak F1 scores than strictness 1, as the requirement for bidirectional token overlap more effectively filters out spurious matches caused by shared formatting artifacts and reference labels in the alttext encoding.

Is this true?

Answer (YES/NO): NO